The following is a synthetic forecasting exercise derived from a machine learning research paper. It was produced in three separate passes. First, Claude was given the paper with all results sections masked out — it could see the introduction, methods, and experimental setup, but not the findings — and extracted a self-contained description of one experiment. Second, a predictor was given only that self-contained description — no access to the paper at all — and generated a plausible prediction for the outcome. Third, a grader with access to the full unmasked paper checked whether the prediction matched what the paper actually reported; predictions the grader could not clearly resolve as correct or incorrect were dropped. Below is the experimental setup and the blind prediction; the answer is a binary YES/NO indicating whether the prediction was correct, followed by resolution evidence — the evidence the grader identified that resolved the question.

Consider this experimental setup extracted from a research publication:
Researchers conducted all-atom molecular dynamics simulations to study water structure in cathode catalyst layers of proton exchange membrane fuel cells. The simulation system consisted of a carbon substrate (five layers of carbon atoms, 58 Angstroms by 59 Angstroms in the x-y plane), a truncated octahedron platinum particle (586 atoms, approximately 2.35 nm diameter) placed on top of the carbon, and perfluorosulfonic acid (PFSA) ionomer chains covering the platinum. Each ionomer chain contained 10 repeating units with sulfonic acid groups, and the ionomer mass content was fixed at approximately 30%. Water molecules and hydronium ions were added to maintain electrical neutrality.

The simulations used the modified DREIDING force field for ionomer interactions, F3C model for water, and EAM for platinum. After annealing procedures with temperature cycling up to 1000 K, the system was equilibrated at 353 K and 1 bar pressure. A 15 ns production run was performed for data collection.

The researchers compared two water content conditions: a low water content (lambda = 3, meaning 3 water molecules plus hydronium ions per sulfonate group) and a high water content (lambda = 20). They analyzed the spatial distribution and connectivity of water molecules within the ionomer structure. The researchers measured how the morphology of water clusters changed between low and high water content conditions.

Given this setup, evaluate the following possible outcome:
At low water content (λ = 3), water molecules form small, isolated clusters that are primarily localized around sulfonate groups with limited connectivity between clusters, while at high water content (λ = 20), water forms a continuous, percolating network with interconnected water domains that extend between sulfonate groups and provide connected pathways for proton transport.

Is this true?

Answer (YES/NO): YES